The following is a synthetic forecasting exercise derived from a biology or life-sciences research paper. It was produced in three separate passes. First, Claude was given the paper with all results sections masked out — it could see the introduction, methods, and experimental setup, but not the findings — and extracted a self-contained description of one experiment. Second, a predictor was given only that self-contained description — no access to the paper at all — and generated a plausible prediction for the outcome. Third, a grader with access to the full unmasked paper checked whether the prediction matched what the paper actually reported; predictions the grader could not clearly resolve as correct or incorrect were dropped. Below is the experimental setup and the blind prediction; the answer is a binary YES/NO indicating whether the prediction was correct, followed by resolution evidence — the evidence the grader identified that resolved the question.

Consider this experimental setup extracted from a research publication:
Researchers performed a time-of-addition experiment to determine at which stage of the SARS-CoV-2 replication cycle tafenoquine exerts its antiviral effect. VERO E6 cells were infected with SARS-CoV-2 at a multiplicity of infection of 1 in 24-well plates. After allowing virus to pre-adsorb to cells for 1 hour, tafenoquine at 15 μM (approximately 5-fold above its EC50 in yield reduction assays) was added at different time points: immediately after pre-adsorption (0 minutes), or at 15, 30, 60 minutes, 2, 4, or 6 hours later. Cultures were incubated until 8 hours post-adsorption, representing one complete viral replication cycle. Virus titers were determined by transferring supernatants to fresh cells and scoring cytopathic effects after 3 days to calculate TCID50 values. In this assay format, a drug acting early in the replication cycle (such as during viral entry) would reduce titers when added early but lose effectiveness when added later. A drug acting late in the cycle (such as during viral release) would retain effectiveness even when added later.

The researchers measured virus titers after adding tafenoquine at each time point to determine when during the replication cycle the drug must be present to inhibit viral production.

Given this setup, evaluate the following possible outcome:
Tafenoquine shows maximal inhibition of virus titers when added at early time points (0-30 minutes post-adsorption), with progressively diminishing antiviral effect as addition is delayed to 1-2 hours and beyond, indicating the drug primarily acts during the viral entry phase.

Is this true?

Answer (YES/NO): NO